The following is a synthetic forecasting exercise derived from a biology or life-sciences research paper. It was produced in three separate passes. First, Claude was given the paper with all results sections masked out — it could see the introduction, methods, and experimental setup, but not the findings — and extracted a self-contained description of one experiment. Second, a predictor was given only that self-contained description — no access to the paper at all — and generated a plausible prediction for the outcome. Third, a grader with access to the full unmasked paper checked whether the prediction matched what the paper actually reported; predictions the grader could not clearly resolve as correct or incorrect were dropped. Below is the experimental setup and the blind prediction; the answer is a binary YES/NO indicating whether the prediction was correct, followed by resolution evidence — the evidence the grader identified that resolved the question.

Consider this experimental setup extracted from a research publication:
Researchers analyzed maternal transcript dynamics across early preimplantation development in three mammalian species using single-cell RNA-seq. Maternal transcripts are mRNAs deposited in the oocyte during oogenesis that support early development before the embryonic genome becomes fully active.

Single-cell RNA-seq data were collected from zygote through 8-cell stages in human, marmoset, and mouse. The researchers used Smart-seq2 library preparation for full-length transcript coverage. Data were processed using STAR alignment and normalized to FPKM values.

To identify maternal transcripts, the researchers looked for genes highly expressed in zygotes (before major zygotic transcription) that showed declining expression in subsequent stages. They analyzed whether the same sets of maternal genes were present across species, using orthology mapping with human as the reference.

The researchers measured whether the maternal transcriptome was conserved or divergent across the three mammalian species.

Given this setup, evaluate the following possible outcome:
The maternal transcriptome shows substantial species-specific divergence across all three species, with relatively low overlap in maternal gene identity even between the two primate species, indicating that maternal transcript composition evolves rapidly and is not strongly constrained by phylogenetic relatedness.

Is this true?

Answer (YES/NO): NO